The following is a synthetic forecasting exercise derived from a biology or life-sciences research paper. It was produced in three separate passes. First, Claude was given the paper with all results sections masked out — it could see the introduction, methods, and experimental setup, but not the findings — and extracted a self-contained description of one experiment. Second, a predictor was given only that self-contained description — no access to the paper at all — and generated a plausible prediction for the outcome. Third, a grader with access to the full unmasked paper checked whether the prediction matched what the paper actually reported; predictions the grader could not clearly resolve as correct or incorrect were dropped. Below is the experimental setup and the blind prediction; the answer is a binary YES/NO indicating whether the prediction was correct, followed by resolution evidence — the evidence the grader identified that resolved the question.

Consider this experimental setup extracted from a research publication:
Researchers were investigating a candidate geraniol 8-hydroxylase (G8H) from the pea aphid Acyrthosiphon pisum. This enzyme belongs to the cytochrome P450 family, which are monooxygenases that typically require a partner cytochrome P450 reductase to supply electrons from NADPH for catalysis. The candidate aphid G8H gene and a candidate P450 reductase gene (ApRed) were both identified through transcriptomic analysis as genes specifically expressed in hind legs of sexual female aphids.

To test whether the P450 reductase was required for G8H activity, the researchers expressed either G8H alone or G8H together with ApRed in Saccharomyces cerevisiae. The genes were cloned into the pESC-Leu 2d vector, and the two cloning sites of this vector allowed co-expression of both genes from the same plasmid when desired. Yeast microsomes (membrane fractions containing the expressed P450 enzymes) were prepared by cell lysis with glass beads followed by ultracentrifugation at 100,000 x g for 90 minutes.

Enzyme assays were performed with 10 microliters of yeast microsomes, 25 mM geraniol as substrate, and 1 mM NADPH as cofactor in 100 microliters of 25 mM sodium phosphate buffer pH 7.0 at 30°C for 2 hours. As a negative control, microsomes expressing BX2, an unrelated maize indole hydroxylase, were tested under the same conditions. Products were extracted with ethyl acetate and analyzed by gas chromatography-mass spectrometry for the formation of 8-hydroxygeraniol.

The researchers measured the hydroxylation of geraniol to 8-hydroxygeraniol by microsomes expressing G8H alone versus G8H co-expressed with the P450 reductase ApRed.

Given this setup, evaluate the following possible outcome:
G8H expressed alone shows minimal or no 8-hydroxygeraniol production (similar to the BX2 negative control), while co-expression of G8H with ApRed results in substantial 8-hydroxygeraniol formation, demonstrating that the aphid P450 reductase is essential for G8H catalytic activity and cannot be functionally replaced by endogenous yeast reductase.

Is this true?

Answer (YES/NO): YES